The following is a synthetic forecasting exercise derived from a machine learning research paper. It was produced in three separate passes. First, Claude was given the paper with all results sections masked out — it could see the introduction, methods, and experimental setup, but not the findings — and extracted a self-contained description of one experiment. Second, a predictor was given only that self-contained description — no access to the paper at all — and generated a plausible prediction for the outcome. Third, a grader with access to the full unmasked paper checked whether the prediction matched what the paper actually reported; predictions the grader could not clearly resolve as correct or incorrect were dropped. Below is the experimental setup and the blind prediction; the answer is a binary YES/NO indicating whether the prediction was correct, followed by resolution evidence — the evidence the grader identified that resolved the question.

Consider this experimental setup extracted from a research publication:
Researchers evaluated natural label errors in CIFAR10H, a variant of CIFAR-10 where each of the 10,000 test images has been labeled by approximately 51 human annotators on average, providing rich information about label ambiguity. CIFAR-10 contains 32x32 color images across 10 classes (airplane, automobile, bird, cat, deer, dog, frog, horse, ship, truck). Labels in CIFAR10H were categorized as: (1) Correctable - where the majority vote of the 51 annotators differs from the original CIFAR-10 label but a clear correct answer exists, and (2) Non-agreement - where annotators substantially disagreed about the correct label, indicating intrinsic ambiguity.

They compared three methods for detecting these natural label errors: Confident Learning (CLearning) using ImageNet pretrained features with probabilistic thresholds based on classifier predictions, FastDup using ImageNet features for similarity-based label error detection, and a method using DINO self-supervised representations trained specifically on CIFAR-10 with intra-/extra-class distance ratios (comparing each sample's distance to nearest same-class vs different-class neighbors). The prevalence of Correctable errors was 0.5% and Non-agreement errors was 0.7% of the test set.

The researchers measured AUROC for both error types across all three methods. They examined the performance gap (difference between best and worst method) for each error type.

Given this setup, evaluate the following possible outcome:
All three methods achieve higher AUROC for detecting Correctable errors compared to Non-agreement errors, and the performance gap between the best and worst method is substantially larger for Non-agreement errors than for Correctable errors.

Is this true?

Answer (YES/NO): NO